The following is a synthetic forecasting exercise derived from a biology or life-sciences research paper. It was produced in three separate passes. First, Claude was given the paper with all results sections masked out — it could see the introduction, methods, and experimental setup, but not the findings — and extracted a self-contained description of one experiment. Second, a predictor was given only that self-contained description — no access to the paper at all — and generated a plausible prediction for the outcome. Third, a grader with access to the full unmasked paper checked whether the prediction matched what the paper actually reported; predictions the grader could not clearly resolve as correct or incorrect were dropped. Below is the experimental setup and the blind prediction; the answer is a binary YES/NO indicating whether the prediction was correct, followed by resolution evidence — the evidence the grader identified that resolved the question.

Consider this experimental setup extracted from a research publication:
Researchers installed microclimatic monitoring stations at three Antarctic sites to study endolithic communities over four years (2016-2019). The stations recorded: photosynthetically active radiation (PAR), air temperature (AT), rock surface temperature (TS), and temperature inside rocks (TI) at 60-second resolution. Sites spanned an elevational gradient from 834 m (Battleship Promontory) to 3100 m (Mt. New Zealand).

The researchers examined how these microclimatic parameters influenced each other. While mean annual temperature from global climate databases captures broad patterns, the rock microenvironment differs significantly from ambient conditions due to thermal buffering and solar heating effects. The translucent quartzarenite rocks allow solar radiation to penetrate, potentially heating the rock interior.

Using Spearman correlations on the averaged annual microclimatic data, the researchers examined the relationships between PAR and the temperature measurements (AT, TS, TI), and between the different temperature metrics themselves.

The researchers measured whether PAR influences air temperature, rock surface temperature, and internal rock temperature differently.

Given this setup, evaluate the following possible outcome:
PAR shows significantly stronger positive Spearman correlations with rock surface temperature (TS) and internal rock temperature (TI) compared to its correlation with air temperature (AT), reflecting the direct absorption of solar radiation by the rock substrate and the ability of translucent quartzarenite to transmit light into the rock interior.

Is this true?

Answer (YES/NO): YES